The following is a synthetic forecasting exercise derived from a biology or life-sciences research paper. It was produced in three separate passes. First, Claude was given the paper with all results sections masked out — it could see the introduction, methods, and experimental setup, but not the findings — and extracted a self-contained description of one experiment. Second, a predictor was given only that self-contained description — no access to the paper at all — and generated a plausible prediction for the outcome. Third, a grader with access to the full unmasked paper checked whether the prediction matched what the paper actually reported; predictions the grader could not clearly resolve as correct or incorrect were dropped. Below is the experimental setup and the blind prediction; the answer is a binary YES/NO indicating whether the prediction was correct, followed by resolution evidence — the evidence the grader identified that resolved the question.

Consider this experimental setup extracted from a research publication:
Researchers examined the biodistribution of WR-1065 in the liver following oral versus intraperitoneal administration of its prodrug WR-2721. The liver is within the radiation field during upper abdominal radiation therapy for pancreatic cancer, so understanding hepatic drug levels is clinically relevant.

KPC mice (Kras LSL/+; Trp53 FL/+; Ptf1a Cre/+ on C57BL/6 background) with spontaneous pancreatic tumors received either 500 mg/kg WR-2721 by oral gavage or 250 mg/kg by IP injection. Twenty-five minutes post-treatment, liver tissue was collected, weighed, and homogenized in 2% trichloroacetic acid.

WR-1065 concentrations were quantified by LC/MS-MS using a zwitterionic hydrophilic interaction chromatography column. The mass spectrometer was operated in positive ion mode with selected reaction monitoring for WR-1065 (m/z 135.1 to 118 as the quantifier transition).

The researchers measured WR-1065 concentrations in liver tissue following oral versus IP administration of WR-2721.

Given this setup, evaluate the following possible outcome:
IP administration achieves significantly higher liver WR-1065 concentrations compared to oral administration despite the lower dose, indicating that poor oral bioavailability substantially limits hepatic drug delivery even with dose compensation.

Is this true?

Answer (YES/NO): YES